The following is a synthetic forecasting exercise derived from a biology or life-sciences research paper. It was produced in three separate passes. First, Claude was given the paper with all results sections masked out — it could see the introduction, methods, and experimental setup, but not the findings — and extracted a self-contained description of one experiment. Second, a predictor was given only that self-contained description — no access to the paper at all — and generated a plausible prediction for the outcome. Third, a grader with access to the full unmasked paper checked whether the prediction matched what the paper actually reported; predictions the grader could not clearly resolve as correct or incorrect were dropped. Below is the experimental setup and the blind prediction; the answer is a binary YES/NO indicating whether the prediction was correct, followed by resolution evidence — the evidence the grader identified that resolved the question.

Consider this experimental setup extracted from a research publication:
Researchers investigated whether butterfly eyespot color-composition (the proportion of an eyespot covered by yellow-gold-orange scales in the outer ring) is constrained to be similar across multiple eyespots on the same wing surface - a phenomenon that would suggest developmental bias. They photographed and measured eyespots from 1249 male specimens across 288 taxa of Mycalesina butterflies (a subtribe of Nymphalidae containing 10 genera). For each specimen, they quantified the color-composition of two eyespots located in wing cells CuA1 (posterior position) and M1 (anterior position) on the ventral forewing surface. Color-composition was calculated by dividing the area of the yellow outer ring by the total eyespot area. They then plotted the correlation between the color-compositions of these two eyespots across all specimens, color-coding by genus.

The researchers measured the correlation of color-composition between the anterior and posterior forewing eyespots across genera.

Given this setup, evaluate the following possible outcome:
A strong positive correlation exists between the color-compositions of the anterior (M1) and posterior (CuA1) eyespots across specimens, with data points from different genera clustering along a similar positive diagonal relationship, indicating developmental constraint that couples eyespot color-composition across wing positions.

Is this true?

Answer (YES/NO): NO